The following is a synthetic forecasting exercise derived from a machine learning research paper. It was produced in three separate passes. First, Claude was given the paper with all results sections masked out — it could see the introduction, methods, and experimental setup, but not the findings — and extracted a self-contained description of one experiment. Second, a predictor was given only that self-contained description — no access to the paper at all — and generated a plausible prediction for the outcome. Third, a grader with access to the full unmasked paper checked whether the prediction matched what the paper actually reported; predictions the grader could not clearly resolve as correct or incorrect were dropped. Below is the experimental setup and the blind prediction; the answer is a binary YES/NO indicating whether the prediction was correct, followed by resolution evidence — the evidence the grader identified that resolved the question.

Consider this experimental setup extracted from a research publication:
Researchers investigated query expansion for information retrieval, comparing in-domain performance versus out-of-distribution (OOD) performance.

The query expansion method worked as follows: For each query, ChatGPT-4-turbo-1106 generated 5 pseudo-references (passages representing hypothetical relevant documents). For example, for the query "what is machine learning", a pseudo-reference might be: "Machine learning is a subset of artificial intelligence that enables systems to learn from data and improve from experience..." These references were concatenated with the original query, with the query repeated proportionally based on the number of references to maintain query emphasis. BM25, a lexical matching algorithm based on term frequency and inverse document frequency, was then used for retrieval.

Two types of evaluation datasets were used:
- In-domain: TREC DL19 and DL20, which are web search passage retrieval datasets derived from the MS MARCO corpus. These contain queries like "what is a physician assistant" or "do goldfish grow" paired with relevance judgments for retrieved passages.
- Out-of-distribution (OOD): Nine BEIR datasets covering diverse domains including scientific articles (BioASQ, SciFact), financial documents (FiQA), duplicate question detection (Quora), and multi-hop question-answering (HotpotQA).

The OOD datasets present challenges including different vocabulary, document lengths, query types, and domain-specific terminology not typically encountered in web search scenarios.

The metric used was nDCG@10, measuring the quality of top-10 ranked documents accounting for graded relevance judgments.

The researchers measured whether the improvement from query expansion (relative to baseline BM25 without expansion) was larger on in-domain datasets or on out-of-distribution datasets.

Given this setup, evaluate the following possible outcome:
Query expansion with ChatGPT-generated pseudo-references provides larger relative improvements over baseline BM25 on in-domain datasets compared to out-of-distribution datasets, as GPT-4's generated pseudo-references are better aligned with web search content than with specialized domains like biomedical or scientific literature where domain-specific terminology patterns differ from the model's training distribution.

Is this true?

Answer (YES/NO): YES